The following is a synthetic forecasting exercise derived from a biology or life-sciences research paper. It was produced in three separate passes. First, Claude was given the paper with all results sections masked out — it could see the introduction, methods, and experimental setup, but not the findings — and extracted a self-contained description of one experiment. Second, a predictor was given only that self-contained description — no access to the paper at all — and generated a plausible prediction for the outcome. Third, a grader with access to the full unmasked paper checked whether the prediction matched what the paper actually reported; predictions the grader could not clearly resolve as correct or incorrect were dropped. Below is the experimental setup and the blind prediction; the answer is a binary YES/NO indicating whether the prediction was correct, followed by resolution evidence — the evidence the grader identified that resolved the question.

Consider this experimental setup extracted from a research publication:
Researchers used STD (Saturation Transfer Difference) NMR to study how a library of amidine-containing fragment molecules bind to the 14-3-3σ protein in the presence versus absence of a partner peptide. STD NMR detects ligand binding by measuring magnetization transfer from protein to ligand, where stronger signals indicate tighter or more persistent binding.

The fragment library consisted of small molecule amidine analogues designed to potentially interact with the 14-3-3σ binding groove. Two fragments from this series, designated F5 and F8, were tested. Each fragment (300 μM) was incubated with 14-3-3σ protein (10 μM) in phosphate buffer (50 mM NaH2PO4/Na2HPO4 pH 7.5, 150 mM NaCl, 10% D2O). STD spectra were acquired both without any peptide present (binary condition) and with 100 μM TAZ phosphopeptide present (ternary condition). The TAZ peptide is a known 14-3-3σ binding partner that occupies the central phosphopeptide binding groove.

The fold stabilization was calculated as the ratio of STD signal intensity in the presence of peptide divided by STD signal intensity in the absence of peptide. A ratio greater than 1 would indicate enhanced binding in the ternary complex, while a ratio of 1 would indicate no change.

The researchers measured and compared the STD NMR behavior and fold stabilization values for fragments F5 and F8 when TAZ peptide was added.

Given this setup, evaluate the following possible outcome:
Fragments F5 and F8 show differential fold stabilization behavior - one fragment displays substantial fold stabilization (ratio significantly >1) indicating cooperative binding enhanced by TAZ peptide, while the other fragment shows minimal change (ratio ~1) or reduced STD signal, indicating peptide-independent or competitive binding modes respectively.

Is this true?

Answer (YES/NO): YES